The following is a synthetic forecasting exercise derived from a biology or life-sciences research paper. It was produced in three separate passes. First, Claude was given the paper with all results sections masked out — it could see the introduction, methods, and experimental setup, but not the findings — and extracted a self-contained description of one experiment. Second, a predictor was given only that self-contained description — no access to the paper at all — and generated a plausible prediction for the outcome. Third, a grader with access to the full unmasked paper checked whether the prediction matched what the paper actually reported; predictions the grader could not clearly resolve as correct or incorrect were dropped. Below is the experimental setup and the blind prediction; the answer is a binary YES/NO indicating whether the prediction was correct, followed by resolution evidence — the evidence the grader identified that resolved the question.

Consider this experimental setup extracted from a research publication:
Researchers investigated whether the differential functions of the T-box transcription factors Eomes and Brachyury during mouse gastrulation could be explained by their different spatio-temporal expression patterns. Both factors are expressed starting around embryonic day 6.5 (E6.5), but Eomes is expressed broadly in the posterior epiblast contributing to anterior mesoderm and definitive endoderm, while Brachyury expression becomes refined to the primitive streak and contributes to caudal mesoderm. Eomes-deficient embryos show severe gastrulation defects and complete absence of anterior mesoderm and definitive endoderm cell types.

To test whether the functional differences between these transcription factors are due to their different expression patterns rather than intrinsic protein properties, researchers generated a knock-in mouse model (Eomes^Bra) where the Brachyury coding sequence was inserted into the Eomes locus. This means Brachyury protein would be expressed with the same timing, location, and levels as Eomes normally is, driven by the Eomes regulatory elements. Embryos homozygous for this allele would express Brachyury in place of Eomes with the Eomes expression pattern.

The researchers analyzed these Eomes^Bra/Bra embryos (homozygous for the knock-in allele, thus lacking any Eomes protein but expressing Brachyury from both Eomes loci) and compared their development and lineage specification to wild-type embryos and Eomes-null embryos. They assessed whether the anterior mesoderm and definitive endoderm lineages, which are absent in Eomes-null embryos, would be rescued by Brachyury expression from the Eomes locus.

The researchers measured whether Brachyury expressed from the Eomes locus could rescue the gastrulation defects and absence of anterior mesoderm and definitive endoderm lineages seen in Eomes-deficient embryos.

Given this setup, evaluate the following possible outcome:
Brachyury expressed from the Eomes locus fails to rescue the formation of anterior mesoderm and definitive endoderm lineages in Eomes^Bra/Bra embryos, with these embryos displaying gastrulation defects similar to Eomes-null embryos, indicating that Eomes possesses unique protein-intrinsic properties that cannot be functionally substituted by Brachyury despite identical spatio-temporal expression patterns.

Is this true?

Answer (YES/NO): YES